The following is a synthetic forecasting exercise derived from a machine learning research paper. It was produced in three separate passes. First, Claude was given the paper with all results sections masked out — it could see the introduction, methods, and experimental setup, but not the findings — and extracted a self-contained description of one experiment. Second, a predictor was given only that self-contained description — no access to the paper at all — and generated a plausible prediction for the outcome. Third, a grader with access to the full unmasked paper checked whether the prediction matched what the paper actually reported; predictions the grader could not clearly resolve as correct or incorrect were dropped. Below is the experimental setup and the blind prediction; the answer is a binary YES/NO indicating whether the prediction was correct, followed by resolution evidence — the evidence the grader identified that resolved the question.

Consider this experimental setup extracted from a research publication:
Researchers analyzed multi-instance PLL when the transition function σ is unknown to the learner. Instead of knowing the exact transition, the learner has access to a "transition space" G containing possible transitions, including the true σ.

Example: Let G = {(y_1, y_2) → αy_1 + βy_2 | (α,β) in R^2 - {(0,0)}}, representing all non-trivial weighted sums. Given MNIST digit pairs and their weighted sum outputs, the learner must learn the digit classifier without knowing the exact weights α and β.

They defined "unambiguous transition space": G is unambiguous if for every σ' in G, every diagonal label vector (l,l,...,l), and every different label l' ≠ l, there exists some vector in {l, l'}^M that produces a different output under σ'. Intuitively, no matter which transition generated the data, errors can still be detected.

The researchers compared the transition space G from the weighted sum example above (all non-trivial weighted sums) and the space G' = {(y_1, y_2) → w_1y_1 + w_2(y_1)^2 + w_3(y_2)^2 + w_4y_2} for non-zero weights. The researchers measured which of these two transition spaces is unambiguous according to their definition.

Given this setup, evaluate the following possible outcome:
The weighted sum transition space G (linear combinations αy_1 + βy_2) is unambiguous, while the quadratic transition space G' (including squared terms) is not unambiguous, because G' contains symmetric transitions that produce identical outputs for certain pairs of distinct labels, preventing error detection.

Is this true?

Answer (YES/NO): YES